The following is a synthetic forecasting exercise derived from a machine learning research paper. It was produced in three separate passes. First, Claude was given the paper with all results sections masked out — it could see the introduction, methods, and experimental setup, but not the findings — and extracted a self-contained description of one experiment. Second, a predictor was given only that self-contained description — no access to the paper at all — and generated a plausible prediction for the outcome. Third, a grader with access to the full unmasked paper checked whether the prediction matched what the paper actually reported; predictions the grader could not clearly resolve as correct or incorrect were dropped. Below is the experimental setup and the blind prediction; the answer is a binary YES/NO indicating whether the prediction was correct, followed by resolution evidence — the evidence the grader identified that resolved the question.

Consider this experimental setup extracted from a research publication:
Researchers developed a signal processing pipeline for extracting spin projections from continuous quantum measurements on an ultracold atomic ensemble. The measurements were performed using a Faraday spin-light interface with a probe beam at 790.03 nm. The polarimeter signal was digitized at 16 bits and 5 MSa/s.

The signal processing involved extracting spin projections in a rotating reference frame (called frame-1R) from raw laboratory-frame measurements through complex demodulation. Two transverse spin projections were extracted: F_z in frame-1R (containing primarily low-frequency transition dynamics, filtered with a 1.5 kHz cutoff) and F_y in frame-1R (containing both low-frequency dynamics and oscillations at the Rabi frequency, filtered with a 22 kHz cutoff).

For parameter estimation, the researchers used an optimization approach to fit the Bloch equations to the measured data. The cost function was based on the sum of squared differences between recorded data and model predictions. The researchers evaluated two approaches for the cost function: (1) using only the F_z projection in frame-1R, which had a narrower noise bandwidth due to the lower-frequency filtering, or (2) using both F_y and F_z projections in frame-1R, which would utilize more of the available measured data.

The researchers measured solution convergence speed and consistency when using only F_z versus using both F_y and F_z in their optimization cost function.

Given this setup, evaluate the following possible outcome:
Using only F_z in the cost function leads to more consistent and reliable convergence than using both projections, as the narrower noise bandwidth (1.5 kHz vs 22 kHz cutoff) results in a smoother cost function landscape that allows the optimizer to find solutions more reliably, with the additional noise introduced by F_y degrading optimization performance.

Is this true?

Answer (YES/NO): YES